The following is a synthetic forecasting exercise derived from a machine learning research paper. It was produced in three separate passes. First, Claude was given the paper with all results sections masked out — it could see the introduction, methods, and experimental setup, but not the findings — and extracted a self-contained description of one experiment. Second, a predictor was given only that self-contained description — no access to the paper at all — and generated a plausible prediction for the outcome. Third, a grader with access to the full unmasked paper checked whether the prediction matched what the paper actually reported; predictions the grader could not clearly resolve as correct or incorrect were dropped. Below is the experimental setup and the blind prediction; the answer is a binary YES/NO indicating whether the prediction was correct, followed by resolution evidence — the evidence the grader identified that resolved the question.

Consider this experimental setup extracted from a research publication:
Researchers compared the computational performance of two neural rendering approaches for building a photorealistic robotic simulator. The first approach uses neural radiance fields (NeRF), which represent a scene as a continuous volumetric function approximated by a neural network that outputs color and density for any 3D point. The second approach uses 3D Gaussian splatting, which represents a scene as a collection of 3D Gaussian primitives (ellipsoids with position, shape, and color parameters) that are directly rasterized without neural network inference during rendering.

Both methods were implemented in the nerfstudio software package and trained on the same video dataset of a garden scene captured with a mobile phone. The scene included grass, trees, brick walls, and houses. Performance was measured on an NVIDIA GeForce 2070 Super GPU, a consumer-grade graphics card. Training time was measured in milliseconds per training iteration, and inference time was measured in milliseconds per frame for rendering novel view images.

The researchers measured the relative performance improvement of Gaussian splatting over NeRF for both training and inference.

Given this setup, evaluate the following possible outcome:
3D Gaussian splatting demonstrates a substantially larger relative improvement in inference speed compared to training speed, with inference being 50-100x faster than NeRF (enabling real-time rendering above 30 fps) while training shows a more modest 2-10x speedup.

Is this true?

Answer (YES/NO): NO